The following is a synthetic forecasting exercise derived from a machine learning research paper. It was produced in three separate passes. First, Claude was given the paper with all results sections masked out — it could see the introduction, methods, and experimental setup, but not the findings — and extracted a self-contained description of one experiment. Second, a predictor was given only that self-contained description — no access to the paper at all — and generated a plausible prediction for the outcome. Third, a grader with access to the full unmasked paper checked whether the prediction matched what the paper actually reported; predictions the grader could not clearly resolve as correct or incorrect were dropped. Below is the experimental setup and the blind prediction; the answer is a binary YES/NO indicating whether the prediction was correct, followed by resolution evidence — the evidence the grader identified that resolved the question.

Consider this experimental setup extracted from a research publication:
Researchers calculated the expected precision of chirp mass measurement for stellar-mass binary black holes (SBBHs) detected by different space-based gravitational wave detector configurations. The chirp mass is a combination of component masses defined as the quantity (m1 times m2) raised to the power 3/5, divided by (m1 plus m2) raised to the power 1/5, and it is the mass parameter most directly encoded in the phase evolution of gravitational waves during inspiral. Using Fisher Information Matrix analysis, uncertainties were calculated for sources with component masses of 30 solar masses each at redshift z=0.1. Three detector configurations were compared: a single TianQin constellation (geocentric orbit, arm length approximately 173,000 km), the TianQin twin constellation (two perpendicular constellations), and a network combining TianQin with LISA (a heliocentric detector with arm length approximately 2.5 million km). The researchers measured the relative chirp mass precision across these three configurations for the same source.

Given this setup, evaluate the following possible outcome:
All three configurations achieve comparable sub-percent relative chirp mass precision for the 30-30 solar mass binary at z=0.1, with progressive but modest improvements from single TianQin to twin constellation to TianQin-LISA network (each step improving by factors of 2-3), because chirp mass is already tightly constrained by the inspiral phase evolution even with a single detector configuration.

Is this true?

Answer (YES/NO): YES